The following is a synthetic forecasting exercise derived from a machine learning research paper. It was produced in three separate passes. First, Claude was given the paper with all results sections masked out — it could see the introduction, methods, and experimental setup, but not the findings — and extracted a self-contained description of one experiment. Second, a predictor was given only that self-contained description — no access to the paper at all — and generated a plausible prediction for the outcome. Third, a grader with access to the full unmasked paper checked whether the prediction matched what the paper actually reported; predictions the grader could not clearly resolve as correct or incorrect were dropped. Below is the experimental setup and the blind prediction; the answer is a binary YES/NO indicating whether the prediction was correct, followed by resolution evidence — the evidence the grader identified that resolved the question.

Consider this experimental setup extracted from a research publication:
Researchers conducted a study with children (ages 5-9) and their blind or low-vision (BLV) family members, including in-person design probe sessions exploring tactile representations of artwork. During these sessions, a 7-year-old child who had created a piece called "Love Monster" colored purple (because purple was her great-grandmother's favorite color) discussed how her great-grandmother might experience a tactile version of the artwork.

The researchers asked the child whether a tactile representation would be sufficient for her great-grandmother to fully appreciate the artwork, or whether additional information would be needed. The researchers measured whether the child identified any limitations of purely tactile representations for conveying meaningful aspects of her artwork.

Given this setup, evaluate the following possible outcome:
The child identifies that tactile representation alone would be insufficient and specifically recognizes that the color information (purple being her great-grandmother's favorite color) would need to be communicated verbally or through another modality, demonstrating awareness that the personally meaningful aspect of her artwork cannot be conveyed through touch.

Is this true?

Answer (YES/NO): YES